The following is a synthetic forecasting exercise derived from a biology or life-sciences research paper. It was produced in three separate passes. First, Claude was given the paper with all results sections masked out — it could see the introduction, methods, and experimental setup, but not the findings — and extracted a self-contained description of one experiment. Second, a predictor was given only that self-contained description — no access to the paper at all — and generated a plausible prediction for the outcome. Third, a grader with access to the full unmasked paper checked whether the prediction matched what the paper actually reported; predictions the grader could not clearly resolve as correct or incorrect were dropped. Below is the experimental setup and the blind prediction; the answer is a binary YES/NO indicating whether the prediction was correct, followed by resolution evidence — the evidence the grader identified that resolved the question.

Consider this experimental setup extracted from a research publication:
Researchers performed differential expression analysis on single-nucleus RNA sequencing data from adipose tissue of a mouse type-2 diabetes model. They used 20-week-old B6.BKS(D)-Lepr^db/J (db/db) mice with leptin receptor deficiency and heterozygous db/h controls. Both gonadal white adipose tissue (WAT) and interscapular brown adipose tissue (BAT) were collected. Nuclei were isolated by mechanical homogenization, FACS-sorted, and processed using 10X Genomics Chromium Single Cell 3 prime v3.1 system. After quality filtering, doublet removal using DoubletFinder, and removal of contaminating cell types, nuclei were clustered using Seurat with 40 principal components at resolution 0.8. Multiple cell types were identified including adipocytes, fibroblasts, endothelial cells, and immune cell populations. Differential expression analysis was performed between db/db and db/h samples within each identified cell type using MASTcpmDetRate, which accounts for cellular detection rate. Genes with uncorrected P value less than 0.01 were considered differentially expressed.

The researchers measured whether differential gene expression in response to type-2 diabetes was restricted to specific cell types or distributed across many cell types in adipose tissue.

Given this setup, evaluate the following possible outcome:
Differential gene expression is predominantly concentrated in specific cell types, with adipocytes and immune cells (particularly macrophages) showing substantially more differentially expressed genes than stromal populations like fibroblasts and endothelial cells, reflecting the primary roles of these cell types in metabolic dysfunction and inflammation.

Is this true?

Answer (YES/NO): NO